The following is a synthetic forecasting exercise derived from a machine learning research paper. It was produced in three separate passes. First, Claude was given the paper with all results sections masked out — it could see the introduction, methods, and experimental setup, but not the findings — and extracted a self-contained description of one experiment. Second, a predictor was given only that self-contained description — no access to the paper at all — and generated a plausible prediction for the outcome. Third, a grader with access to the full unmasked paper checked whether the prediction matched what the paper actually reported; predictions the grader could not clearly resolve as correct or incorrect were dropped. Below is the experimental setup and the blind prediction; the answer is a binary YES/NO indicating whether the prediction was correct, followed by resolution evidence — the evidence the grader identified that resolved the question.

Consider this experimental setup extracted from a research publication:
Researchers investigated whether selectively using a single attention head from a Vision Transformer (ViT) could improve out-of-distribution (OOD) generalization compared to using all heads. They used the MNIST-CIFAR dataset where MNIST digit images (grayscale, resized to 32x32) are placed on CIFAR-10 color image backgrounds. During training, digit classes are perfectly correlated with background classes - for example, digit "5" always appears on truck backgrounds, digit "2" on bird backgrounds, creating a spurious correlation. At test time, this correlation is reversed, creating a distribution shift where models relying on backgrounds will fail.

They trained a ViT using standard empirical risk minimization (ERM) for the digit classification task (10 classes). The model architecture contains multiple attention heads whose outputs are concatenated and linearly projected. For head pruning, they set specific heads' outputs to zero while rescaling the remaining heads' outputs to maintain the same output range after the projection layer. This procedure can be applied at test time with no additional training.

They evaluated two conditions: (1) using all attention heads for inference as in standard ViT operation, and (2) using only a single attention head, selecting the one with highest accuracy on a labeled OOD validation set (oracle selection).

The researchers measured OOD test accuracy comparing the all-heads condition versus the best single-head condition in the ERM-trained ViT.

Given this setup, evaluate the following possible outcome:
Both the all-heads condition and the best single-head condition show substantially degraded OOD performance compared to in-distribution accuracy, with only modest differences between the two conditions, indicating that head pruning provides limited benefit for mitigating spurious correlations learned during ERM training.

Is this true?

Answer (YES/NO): NO